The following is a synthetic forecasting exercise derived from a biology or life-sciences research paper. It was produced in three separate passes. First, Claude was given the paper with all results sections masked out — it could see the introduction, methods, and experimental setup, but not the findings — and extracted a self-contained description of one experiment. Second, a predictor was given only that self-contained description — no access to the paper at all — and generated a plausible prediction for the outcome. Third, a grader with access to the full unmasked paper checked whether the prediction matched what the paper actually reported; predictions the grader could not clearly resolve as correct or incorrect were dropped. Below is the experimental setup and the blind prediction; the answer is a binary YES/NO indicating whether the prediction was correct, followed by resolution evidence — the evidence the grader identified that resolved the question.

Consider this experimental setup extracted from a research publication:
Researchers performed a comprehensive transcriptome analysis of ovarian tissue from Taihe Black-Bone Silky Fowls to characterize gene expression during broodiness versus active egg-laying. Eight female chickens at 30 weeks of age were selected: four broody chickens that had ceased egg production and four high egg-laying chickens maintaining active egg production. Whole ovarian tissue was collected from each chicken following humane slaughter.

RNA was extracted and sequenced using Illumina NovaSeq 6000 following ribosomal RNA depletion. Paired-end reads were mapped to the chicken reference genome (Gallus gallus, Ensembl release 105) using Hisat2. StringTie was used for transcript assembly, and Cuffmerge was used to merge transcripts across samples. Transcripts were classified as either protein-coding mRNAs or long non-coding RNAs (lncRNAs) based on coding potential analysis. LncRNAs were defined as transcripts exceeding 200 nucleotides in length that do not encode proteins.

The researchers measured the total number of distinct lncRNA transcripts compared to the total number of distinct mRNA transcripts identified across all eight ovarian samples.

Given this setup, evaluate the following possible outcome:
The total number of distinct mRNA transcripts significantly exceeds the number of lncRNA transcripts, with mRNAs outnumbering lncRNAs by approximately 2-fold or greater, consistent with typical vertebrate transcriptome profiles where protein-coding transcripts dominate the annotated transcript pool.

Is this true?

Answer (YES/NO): NO